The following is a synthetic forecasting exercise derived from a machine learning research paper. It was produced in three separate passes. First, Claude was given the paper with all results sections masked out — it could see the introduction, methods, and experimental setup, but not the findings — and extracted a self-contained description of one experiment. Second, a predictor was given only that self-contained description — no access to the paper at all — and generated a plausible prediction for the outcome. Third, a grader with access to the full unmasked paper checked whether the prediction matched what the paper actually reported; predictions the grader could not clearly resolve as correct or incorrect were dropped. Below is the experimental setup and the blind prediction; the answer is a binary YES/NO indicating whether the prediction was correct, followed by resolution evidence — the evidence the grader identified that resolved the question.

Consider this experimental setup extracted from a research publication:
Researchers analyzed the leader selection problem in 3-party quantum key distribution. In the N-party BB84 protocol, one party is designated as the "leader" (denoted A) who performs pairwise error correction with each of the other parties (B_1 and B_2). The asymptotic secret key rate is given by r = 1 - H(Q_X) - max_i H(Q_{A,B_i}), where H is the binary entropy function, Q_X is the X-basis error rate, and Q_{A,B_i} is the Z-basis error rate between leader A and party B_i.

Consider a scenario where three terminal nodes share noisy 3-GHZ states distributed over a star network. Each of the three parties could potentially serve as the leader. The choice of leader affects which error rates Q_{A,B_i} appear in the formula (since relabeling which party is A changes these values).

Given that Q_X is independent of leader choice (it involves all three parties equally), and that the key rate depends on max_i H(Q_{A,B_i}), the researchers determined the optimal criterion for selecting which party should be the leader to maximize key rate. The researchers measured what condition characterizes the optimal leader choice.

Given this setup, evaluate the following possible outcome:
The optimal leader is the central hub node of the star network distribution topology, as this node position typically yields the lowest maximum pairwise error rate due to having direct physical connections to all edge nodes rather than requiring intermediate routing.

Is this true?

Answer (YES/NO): NO